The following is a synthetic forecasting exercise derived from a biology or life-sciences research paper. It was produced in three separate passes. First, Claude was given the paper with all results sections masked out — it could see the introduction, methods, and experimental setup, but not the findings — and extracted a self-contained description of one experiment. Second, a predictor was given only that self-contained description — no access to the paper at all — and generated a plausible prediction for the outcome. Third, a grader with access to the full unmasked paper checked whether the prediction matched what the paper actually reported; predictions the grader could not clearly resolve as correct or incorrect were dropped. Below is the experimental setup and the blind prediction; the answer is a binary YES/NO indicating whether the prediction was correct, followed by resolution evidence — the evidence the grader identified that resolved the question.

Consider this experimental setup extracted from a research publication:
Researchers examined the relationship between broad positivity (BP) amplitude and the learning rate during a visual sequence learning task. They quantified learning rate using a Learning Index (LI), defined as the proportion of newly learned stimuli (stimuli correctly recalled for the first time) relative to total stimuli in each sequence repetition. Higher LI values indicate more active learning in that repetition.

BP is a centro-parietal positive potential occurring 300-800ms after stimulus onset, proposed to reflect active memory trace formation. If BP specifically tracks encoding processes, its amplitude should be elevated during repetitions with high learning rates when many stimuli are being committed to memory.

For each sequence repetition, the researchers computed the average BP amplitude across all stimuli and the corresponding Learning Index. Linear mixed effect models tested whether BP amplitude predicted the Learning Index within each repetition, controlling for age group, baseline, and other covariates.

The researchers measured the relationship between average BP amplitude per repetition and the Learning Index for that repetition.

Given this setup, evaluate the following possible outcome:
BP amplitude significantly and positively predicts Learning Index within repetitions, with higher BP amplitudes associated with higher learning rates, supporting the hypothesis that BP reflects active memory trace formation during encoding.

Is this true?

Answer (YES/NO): YES